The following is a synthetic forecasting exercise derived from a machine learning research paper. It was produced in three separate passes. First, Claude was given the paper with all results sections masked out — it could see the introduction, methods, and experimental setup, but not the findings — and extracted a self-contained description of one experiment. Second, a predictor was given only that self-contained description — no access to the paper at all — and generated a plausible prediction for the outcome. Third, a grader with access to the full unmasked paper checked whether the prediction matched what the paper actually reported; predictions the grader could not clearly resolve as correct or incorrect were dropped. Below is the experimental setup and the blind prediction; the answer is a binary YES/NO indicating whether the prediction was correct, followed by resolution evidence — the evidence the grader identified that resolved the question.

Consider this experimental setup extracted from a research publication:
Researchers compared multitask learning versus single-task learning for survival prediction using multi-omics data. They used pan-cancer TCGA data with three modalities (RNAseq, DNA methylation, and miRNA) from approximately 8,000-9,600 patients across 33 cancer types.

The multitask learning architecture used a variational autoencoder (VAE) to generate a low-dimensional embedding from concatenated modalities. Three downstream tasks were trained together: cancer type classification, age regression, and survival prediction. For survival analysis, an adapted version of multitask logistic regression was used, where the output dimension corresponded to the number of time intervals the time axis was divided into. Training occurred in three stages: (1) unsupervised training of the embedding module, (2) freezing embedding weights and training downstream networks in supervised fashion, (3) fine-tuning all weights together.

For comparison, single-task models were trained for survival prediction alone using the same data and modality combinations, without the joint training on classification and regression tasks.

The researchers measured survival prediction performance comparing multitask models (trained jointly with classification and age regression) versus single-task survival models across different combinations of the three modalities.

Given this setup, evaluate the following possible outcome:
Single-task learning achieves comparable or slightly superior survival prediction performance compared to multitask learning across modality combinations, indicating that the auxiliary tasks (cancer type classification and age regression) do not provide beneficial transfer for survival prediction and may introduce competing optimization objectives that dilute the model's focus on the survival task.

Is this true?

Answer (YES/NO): NO